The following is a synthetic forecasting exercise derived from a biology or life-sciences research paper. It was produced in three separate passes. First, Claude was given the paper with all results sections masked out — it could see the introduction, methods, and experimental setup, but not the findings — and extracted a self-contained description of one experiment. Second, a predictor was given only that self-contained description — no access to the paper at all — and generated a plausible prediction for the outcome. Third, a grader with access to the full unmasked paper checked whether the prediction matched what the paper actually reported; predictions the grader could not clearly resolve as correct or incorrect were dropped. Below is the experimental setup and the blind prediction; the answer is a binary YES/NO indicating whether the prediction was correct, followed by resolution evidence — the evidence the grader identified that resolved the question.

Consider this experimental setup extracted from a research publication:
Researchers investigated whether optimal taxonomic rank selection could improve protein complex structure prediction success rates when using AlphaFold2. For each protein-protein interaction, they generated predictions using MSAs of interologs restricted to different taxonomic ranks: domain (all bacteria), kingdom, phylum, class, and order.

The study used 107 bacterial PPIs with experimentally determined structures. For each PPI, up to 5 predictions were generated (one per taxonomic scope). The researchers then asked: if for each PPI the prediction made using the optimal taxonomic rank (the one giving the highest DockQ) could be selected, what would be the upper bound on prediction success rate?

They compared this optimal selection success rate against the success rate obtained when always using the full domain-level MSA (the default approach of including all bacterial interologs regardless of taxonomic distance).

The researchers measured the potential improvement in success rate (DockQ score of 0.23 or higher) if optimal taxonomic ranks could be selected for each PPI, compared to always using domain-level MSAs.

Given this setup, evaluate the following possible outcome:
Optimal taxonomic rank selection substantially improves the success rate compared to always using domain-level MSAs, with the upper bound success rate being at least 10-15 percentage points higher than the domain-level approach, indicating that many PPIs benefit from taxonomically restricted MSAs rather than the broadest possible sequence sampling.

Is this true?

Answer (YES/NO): NO